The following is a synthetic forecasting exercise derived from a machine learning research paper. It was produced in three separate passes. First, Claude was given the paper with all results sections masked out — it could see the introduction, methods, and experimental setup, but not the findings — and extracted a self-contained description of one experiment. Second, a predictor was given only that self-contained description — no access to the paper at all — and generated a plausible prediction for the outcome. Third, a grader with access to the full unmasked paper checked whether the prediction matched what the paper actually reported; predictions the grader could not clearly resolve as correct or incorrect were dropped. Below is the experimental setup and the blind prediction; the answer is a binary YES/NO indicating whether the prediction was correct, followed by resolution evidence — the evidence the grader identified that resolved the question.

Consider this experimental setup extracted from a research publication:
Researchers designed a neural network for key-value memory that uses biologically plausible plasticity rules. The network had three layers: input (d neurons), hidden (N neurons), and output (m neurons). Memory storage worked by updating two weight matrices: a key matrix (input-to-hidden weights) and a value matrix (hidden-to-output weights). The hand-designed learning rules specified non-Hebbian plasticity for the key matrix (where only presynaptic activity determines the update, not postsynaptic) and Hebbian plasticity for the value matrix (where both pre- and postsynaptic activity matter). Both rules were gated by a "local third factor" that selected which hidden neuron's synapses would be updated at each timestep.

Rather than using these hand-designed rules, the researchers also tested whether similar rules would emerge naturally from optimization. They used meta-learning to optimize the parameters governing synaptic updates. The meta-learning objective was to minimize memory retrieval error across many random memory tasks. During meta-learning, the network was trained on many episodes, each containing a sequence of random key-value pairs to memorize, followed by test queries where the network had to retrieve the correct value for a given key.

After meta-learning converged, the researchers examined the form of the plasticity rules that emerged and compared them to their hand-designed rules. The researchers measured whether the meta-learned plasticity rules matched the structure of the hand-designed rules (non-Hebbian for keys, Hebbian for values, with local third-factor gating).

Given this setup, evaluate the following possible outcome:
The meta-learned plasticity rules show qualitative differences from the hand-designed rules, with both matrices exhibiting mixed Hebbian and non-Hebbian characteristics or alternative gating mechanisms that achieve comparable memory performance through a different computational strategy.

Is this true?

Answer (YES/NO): NO